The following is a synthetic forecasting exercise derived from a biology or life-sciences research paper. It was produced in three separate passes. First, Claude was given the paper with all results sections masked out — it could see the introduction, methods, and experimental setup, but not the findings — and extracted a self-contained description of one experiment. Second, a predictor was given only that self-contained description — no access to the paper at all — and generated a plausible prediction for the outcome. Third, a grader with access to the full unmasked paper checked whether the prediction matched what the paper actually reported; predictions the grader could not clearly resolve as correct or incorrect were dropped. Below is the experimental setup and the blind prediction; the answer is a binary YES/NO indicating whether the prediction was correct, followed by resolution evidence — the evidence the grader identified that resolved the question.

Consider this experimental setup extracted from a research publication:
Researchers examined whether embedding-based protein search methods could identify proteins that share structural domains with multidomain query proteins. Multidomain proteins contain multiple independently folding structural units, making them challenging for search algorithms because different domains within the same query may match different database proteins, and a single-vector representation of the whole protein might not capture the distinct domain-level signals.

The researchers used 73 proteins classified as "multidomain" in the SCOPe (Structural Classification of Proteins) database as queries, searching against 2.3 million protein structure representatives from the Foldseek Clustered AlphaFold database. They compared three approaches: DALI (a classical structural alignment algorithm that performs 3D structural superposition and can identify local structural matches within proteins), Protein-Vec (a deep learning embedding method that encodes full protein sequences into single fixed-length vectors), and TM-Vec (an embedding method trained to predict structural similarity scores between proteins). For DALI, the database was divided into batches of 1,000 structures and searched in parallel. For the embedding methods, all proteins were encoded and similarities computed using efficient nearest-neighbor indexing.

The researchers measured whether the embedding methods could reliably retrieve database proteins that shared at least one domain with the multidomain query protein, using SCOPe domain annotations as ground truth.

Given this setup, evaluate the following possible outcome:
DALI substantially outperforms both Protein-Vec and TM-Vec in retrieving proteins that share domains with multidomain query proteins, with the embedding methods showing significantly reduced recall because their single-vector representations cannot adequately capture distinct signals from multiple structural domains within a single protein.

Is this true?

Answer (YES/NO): NO